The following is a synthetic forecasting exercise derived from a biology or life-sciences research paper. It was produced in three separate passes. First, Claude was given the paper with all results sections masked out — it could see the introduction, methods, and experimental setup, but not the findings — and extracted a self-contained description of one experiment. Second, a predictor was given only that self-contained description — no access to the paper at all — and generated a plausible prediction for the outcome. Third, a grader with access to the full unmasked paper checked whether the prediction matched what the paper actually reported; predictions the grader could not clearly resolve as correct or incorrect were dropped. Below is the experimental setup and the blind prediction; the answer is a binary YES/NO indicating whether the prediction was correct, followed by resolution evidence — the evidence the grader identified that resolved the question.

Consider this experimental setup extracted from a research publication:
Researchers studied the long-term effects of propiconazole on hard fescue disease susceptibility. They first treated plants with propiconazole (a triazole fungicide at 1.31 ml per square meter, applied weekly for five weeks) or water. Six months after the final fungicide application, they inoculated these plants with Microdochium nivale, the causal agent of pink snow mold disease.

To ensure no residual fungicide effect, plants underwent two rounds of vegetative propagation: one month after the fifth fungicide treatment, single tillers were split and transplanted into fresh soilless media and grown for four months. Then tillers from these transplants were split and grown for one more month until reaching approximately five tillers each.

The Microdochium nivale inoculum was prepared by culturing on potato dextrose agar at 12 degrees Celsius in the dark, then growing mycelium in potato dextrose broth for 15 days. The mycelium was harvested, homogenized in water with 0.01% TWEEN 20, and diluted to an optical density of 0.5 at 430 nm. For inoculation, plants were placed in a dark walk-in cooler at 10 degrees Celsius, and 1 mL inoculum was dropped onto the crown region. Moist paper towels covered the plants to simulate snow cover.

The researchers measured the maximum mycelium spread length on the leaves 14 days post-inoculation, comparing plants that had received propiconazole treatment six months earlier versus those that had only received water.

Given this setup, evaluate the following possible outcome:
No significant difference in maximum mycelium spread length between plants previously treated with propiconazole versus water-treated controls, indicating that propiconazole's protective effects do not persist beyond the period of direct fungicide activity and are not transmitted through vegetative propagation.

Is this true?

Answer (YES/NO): NO